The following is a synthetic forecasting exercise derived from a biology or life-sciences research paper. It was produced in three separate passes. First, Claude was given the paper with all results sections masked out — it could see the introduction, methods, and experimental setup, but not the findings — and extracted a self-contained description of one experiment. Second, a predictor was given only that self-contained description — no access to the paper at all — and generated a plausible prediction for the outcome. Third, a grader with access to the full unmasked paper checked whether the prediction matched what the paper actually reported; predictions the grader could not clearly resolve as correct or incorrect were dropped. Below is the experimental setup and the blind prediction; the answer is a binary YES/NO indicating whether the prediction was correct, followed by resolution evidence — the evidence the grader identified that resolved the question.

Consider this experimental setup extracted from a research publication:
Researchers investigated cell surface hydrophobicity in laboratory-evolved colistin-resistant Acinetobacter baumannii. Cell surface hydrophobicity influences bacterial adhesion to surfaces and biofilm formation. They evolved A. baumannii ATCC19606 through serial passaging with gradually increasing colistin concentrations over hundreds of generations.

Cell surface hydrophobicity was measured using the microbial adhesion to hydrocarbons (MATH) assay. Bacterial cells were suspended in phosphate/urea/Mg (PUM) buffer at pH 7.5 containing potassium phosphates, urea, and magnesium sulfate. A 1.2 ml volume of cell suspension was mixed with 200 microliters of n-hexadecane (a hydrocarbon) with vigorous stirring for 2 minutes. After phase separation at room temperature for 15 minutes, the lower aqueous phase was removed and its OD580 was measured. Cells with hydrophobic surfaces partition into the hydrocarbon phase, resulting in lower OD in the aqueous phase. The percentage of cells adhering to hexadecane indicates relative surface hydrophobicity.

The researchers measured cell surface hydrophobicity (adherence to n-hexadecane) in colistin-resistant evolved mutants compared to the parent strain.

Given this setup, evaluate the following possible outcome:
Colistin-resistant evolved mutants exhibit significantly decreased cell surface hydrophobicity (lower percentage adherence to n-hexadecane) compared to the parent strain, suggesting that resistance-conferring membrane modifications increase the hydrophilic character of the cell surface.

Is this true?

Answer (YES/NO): NO